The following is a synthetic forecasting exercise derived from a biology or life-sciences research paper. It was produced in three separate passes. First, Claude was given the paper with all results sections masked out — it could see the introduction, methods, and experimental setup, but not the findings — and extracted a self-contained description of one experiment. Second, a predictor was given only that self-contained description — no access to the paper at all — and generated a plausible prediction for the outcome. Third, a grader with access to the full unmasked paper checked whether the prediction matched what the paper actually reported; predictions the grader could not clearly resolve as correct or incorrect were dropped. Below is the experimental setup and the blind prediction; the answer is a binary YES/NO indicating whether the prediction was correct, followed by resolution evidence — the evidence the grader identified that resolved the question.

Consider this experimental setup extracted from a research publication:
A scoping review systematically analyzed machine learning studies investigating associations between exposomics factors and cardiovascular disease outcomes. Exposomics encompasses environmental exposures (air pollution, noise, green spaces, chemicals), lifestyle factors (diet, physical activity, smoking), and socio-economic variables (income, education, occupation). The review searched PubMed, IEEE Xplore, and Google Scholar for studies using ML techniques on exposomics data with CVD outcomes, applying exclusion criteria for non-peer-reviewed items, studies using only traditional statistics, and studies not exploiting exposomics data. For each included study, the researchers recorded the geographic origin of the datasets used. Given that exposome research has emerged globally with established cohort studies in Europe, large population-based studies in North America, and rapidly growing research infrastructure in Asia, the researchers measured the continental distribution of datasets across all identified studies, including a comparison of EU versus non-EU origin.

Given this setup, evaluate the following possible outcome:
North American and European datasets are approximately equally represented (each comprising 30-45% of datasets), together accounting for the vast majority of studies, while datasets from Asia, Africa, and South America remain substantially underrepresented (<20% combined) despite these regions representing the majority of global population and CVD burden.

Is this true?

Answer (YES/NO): NO